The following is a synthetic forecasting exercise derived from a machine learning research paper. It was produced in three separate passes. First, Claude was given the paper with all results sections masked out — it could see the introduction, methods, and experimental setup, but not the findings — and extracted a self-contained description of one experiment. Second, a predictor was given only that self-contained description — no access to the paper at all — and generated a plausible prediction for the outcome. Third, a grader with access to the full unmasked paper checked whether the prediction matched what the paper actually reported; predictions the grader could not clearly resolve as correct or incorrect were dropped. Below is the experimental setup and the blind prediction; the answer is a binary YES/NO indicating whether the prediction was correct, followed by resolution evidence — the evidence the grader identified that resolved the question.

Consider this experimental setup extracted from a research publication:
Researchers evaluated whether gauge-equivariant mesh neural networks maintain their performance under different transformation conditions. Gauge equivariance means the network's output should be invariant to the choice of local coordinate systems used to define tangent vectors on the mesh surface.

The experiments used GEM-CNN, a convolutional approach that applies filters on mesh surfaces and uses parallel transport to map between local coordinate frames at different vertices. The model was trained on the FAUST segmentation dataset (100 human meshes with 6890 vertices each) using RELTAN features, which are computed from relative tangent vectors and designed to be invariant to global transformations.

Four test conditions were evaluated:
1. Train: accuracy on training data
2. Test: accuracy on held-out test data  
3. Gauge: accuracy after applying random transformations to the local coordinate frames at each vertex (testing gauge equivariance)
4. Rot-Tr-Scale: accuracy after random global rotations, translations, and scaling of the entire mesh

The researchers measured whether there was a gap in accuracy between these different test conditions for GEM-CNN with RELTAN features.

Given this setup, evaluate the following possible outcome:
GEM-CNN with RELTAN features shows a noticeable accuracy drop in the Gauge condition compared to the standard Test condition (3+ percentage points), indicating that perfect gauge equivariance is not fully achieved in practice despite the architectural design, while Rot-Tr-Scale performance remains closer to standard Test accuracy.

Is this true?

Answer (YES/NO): NO